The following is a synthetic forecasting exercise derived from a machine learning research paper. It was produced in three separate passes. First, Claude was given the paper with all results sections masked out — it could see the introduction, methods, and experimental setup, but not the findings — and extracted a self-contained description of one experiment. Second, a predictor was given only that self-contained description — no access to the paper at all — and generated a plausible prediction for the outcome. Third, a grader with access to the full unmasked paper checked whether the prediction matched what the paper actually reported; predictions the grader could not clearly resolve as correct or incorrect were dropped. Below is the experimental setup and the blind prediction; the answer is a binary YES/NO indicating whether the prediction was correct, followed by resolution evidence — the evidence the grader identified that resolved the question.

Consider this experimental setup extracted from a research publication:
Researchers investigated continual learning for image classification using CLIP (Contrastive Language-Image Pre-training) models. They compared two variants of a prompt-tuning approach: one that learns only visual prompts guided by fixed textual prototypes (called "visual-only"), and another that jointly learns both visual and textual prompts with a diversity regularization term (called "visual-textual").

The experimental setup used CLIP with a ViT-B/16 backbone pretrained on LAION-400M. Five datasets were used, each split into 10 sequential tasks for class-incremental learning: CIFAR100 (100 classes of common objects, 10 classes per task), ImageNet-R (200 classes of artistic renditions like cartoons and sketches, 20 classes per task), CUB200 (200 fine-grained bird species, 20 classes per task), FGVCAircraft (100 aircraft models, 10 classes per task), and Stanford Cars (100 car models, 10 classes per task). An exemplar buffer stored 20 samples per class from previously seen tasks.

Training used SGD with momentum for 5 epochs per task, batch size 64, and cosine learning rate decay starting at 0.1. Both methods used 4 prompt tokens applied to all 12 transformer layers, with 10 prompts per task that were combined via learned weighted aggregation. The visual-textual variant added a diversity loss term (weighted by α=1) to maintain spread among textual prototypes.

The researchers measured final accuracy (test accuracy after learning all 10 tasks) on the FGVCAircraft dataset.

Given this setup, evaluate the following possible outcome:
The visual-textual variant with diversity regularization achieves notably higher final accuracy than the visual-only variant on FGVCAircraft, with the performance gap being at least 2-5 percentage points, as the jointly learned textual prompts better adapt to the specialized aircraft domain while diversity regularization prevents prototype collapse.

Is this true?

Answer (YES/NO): YES